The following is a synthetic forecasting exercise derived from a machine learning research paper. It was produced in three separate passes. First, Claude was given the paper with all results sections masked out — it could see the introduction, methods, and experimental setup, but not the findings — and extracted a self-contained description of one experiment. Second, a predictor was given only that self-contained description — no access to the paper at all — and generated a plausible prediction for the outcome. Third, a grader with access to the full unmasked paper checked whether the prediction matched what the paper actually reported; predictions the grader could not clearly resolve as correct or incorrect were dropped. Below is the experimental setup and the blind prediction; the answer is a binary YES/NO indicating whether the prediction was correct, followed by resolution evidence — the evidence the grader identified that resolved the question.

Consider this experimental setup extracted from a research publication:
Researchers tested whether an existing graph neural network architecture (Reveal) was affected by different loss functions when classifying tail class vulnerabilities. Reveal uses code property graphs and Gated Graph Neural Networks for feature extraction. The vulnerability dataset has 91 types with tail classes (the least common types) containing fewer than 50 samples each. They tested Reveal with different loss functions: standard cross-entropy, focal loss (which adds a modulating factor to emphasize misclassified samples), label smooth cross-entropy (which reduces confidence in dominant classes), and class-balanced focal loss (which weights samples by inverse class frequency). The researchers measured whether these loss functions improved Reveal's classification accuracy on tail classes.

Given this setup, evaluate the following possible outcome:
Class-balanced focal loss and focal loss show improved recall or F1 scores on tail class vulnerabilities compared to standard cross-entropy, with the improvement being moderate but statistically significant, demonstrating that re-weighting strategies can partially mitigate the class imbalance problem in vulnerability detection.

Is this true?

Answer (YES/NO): NO